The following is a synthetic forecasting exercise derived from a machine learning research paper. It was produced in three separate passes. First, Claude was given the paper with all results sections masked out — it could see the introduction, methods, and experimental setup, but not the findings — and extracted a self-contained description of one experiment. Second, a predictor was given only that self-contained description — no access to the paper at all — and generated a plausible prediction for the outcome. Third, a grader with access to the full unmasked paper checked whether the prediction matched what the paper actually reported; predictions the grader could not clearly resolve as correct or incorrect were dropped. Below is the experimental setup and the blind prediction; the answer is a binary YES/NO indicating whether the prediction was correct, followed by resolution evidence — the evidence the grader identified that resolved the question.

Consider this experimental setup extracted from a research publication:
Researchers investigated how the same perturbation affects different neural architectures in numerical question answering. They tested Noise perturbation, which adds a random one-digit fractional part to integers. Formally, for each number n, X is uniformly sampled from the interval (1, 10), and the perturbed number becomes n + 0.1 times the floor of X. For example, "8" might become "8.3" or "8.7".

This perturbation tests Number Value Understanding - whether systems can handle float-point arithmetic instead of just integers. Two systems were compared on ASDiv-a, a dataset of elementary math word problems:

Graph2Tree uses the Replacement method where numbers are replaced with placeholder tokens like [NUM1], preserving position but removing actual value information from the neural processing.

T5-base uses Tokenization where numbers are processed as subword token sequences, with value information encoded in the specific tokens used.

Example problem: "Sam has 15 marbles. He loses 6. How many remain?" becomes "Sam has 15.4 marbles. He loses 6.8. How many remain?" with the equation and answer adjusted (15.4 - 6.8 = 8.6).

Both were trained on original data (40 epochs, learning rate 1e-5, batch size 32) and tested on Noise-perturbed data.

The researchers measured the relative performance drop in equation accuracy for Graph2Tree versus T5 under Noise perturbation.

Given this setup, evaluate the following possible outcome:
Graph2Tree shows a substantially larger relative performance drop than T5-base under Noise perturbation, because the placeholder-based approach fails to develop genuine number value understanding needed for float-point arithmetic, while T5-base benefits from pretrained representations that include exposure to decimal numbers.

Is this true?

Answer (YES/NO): NO